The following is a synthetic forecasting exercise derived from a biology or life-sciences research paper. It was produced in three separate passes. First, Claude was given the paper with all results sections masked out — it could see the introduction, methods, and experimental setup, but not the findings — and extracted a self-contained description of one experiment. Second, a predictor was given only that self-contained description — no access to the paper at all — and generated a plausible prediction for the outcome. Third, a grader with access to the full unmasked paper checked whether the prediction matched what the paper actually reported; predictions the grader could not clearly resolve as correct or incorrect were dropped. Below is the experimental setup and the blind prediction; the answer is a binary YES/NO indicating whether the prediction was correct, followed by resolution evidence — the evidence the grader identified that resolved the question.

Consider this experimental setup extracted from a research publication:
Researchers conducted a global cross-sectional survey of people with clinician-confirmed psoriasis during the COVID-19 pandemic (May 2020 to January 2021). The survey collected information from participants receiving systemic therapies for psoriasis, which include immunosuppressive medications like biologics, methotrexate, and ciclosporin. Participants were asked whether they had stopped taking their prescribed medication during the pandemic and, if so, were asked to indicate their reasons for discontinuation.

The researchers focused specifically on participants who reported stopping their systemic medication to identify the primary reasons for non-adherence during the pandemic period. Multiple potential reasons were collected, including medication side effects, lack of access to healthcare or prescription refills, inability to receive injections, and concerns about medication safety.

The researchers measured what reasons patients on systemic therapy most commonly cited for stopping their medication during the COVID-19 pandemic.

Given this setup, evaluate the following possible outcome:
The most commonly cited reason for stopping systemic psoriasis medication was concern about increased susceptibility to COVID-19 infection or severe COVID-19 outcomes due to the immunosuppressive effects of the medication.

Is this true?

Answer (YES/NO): YES